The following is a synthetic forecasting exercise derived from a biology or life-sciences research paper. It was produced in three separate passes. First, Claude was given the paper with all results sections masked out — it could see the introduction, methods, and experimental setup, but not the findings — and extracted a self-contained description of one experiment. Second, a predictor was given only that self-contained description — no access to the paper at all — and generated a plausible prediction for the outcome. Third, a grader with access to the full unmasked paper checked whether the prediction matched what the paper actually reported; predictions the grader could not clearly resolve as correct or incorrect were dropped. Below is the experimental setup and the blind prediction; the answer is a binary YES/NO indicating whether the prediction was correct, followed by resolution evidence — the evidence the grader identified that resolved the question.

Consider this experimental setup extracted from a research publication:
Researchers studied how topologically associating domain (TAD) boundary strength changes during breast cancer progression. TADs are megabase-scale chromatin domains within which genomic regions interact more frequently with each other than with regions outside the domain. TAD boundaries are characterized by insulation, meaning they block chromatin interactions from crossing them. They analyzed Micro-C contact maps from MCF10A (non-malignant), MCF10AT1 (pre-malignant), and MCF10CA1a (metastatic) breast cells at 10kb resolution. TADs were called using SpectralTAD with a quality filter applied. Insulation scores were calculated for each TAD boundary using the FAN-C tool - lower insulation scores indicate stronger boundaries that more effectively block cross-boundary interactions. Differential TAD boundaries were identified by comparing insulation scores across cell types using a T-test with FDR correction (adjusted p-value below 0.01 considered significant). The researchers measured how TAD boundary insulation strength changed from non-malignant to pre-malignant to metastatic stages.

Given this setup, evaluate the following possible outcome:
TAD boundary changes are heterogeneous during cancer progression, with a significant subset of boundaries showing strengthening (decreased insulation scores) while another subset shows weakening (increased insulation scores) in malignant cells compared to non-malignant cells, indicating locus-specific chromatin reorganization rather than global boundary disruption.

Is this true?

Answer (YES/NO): NO